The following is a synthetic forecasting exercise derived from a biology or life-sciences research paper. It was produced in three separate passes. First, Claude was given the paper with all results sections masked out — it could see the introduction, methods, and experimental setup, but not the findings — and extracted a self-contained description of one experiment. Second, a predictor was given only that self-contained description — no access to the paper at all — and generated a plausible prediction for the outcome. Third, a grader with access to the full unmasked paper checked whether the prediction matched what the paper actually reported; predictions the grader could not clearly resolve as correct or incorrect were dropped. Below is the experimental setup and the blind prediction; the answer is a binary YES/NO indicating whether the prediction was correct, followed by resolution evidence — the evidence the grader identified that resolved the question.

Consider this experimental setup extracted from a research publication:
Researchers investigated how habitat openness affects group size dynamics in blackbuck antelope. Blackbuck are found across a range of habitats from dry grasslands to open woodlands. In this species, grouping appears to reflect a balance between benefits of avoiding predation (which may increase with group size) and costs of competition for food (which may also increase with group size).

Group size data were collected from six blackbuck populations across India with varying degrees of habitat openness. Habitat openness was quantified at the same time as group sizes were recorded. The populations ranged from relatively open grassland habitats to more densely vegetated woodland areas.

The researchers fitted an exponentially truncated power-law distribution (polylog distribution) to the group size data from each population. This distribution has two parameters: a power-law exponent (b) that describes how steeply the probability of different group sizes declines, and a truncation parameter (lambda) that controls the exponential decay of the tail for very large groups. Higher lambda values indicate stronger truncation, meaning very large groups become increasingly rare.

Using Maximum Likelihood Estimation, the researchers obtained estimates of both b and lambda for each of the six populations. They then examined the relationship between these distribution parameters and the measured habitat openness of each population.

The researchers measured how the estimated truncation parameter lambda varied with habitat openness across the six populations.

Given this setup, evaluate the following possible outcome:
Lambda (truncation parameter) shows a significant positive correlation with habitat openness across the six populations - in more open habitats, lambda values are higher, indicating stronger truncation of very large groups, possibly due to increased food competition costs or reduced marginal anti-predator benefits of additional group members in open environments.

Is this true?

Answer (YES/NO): NO